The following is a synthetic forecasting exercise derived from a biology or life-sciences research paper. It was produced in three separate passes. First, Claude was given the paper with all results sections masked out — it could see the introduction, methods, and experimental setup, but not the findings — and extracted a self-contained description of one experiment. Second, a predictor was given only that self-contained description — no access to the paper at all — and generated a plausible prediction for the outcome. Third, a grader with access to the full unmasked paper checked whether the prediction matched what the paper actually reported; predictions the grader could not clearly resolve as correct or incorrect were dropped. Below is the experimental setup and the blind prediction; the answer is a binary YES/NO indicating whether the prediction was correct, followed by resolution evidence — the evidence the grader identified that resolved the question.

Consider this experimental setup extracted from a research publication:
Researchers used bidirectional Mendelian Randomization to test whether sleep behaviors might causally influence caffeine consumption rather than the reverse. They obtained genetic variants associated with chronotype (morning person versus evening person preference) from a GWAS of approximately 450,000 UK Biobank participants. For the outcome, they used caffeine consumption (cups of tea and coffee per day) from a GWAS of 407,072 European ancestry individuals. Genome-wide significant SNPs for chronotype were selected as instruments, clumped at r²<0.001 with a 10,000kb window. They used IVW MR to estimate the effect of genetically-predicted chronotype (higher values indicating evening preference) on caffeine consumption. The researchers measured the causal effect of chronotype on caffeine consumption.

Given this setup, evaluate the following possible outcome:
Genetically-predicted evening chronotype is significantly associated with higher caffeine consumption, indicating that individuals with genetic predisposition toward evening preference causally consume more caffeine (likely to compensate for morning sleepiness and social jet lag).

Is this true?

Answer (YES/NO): NO